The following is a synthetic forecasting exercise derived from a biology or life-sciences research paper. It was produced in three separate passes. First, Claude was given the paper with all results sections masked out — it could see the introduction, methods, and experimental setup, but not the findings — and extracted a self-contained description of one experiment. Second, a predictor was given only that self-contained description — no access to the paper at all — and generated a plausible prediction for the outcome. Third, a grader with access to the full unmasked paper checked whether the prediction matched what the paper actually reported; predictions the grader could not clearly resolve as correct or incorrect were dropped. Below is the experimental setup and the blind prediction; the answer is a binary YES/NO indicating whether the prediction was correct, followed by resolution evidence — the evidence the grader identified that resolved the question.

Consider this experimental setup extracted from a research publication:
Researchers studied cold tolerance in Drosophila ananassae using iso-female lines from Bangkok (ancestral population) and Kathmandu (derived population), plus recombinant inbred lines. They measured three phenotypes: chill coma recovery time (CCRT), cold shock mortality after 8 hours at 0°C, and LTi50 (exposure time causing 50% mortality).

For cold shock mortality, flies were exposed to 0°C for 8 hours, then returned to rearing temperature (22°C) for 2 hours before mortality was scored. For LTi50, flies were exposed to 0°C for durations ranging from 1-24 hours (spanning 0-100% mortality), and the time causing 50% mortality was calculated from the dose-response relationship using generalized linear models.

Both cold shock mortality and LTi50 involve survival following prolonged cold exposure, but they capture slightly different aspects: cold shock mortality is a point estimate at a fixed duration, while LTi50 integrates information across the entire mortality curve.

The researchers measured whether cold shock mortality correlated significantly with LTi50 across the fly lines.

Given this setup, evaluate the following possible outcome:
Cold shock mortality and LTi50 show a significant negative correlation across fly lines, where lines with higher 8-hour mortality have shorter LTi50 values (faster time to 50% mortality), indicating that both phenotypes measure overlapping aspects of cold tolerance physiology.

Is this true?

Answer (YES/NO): YES